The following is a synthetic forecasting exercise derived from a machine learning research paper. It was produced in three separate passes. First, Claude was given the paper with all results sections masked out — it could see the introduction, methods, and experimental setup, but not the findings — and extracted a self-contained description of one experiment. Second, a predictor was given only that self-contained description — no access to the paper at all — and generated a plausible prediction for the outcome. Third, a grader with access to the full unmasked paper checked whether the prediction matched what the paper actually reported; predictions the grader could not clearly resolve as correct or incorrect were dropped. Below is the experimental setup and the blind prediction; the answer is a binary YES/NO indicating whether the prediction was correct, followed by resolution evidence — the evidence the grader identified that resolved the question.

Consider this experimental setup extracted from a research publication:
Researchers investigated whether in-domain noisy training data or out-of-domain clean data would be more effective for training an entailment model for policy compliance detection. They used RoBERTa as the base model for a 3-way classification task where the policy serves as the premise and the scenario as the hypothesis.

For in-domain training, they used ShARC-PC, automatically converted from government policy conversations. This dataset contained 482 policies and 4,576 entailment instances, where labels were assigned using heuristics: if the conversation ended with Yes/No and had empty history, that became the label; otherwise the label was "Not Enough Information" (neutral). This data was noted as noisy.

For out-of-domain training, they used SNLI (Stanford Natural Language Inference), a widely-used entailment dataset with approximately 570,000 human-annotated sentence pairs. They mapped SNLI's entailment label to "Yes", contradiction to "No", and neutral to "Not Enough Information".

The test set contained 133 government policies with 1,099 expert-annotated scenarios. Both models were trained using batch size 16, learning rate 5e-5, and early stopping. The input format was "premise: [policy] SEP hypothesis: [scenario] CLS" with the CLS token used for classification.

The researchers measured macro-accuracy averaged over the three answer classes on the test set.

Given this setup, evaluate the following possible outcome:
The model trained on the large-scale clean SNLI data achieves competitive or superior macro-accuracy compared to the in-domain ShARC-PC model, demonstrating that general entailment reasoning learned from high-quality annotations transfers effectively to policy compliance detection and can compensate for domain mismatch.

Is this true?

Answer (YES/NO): NO